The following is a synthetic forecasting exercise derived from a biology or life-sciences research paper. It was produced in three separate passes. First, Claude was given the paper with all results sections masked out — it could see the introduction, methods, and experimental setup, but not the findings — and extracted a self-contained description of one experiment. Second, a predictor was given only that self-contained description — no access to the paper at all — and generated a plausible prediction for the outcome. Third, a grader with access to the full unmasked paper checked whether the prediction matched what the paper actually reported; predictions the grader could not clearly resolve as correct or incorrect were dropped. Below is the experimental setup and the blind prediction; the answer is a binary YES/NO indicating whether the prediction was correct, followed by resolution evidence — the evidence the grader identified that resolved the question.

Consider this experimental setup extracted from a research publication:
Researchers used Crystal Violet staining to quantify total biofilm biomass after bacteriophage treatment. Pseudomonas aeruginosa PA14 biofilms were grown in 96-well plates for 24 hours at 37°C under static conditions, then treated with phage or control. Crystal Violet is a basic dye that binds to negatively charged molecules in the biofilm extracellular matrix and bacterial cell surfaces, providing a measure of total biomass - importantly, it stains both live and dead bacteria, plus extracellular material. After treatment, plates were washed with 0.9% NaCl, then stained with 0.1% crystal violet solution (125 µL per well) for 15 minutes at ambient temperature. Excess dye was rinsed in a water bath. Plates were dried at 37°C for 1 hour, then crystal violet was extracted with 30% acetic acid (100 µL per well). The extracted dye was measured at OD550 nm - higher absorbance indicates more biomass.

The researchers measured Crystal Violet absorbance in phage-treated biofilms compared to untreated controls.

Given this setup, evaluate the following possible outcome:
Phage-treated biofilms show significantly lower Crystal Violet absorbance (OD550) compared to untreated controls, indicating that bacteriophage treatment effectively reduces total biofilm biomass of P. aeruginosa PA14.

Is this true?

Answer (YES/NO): YES